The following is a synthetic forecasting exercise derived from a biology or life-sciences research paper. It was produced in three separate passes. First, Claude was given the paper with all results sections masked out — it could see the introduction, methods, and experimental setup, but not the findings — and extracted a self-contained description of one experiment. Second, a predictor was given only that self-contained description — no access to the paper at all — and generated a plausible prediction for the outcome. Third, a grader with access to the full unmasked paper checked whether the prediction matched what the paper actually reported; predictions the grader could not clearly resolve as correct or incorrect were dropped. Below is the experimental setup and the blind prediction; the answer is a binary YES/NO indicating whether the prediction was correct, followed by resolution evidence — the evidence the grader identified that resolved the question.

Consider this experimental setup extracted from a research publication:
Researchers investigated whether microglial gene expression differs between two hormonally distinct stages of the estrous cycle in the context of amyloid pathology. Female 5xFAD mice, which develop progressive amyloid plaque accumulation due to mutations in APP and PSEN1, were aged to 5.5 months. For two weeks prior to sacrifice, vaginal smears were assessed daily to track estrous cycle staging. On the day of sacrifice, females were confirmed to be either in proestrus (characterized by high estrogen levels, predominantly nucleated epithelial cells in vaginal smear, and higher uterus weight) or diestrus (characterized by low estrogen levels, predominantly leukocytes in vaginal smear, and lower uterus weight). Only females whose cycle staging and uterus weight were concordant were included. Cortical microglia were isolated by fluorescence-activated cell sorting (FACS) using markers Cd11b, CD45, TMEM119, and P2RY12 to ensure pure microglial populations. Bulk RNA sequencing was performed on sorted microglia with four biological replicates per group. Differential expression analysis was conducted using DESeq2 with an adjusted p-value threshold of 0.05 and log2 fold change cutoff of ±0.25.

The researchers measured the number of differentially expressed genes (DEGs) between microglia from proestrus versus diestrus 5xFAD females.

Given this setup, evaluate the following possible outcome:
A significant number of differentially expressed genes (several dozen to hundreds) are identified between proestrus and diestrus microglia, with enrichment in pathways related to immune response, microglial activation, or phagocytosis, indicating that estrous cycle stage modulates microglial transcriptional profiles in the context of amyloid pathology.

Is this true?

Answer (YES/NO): NO